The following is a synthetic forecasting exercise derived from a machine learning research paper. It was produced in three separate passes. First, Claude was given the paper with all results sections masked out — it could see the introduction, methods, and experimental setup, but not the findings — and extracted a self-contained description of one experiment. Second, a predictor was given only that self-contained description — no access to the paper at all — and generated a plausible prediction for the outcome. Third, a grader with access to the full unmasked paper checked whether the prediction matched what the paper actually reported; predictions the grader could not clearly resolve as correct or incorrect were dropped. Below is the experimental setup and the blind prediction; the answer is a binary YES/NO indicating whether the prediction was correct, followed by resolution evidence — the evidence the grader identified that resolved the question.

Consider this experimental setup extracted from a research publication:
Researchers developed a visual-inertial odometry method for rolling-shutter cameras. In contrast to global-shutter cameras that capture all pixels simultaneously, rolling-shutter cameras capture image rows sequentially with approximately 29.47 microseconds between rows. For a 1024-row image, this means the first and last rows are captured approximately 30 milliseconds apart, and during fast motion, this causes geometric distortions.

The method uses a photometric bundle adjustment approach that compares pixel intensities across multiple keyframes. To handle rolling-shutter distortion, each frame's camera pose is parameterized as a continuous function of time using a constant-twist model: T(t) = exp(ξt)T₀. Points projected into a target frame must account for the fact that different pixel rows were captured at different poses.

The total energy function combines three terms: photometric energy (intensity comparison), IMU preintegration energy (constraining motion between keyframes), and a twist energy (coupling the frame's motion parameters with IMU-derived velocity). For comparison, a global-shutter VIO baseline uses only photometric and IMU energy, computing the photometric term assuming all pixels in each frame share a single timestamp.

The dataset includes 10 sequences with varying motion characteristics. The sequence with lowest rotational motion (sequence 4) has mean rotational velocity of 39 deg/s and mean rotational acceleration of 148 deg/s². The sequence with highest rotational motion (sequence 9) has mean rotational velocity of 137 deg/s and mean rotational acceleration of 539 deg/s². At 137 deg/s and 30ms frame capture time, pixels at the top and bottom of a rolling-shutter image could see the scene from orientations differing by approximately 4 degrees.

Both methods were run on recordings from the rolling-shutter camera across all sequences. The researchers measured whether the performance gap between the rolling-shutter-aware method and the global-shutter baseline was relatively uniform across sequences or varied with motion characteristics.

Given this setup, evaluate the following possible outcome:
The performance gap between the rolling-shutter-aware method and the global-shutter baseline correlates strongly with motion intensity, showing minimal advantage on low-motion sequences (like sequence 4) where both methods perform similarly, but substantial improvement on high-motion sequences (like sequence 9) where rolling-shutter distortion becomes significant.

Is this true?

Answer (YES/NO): NO